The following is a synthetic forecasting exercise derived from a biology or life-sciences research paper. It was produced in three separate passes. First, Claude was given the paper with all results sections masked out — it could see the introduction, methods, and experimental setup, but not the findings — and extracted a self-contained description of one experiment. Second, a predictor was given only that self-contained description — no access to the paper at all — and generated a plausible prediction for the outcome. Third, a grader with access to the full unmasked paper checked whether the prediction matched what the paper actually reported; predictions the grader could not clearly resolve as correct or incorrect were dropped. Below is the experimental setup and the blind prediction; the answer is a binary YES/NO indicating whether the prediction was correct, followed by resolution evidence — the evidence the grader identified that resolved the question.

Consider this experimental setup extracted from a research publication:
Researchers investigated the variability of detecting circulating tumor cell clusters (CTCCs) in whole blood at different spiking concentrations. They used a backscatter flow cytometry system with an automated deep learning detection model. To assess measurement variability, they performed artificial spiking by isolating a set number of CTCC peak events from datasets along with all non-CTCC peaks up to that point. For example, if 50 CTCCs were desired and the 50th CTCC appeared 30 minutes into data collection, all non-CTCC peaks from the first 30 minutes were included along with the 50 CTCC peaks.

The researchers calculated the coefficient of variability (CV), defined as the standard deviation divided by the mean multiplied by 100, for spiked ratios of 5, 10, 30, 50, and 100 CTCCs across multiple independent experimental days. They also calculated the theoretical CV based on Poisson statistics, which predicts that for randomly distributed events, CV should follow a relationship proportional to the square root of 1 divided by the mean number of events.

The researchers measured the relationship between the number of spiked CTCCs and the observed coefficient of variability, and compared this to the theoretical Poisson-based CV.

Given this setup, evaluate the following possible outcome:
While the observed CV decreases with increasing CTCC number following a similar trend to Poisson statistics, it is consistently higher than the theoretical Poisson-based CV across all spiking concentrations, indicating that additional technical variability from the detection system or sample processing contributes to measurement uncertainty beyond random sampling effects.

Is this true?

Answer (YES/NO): NO